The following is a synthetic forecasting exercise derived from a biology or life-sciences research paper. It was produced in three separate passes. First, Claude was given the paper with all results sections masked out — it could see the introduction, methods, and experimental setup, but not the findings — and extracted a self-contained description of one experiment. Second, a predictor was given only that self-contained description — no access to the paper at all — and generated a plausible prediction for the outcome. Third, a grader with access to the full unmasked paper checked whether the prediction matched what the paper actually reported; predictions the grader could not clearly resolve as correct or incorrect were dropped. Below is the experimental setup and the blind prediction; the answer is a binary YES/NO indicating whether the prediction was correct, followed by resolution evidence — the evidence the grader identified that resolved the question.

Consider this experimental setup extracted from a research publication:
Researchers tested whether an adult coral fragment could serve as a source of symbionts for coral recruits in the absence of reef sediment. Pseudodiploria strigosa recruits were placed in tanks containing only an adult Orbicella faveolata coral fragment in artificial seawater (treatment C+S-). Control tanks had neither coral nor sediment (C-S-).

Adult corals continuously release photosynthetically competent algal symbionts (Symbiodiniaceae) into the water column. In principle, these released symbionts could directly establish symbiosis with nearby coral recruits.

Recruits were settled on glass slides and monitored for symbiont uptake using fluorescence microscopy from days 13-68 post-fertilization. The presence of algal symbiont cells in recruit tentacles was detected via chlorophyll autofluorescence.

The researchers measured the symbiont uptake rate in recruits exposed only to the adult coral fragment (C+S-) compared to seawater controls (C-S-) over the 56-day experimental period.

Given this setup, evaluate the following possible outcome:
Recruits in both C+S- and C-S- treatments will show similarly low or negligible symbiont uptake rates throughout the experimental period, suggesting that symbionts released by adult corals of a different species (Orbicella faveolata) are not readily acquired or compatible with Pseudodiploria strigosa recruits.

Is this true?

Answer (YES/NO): NO